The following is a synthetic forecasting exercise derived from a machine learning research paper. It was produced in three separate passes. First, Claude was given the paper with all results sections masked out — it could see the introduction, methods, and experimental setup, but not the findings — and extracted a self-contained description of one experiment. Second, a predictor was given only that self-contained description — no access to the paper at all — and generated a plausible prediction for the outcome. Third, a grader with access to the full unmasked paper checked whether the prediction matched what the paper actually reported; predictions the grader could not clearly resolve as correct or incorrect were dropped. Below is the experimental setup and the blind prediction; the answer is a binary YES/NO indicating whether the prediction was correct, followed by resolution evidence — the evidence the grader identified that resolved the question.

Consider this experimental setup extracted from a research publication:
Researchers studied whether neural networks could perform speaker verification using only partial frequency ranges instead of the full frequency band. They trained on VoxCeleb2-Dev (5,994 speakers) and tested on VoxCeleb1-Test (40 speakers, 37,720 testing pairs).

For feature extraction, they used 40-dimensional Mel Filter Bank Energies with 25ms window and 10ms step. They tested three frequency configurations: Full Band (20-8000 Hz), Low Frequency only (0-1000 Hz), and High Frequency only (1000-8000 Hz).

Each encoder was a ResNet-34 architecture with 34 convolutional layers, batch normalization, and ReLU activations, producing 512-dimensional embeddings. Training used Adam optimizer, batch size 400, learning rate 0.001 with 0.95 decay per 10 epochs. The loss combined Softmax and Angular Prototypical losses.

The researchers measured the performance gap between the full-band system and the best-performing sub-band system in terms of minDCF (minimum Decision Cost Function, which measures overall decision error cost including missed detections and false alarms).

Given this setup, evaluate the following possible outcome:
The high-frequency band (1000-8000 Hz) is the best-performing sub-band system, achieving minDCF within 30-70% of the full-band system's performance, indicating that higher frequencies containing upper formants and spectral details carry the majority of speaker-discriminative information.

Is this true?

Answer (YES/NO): NO